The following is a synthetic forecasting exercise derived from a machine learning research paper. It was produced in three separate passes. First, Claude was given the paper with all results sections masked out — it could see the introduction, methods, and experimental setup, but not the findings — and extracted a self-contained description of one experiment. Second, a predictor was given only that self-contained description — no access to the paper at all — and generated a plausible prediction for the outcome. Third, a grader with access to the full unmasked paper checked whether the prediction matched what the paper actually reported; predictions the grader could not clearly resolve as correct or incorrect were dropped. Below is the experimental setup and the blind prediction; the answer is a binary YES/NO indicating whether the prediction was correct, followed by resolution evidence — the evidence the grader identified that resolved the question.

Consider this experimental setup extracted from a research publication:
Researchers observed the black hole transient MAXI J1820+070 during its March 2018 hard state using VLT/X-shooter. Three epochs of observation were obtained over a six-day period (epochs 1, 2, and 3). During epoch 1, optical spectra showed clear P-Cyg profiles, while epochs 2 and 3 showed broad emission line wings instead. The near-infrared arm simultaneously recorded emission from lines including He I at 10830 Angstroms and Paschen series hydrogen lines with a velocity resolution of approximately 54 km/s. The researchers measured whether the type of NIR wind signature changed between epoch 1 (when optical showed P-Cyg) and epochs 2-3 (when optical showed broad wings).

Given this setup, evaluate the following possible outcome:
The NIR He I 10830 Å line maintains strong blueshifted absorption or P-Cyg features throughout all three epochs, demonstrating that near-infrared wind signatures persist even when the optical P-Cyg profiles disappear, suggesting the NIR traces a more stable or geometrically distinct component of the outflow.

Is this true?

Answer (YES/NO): NO